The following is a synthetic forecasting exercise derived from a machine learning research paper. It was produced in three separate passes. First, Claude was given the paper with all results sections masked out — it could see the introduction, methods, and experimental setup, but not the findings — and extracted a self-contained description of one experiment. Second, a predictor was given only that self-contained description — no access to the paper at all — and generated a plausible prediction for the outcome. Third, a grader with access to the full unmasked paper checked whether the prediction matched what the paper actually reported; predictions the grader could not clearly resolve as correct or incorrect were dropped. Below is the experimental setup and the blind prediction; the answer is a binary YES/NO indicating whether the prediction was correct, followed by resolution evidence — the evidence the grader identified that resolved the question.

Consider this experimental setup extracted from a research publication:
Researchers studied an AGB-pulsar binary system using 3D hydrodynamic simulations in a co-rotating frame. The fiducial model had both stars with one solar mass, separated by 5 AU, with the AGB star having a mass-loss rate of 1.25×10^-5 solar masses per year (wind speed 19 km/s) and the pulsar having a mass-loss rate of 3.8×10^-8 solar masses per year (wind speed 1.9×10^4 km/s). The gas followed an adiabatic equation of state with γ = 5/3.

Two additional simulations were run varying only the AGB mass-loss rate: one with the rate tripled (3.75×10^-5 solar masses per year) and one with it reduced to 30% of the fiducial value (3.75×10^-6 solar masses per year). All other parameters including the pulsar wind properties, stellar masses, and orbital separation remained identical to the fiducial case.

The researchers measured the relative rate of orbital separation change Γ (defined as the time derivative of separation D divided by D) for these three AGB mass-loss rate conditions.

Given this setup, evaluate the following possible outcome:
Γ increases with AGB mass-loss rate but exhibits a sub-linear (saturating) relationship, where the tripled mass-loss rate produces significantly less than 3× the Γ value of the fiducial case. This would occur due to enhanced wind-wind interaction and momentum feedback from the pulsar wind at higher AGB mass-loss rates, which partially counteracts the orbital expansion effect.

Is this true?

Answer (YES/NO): YES